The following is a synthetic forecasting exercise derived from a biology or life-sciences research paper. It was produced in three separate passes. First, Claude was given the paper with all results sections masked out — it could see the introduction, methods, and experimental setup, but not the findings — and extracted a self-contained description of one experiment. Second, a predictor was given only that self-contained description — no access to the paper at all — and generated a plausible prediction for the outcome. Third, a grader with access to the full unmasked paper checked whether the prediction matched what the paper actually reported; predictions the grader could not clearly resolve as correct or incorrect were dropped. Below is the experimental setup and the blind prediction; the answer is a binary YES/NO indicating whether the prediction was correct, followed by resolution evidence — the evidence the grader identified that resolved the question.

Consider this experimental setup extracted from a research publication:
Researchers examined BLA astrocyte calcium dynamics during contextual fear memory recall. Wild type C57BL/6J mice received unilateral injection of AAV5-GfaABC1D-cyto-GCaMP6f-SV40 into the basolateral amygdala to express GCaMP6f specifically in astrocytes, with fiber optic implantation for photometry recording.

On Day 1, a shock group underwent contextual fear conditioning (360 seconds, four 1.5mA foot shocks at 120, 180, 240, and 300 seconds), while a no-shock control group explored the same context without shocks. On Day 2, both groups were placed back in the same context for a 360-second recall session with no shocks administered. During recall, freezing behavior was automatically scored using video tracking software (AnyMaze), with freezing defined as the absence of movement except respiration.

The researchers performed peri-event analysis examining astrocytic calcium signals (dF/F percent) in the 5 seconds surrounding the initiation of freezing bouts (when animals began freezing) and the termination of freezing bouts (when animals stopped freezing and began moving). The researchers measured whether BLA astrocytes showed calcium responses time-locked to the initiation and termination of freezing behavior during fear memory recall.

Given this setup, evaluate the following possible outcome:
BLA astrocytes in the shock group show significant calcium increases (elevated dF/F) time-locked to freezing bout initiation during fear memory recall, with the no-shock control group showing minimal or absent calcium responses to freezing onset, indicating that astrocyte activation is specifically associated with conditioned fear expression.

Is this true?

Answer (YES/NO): YES